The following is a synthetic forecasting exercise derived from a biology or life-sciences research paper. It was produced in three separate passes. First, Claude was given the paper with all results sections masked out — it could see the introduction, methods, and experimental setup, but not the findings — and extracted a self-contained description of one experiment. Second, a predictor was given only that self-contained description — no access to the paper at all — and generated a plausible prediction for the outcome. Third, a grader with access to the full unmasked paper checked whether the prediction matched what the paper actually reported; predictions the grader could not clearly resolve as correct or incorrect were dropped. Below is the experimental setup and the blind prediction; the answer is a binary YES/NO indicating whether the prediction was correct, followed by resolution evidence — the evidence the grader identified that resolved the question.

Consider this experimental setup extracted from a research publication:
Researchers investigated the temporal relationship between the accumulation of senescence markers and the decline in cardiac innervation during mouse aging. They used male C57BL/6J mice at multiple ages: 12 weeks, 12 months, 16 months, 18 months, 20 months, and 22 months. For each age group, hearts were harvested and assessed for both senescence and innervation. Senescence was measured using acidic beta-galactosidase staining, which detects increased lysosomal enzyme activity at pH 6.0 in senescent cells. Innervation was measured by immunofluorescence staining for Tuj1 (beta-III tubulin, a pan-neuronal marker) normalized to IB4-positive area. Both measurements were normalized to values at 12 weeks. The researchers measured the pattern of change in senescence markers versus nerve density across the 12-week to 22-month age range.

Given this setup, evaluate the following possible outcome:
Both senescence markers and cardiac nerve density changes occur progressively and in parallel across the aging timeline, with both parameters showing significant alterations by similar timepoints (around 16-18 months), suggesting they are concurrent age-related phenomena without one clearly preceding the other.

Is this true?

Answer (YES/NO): YES